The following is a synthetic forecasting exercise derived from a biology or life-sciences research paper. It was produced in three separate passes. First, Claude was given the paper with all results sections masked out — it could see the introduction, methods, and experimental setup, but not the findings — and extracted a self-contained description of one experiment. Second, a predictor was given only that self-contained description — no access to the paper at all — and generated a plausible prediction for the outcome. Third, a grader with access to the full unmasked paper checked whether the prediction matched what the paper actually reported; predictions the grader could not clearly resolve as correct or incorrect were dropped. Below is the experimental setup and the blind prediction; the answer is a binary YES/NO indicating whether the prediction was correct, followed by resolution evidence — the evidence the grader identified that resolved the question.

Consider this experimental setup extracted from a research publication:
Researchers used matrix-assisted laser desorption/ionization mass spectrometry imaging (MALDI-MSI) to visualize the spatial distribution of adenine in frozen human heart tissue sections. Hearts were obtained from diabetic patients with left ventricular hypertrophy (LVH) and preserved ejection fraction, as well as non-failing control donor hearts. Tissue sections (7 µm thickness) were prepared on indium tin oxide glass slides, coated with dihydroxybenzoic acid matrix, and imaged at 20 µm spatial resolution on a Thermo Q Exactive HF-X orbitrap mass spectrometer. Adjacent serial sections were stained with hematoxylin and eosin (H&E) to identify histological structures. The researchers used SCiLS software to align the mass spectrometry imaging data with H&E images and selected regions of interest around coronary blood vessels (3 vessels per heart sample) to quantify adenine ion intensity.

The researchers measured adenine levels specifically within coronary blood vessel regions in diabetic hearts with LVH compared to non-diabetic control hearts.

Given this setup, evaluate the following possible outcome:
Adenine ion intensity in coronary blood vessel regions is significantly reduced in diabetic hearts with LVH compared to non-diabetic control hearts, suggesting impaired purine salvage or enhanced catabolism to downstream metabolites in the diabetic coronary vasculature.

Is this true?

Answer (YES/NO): NO